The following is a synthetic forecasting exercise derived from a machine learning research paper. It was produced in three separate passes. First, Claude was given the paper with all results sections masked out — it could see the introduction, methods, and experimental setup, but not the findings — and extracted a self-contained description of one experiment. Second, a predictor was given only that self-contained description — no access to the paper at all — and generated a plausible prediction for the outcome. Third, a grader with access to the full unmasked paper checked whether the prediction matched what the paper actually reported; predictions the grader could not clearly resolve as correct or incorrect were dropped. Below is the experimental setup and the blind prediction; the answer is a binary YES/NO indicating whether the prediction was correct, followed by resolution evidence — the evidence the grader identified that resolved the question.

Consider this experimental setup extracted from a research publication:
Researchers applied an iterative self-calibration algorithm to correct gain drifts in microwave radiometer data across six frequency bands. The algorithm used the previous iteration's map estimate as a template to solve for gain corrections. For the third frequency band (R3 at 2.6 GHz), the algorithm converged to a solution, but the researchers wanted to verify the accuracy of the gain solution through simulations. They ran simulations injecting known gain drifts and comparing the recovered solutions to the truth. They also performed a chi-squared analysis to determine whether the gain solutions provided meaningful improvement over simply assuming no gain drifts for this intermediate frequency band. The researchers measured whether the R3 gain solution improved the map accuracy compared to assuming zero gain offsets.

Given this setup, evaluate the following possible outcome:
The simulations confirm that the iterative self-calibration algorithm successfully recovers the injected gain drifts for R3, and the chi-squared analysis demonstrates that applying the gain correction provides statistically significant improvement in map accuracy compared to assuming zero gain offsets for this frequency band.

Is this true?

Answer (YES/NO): NO